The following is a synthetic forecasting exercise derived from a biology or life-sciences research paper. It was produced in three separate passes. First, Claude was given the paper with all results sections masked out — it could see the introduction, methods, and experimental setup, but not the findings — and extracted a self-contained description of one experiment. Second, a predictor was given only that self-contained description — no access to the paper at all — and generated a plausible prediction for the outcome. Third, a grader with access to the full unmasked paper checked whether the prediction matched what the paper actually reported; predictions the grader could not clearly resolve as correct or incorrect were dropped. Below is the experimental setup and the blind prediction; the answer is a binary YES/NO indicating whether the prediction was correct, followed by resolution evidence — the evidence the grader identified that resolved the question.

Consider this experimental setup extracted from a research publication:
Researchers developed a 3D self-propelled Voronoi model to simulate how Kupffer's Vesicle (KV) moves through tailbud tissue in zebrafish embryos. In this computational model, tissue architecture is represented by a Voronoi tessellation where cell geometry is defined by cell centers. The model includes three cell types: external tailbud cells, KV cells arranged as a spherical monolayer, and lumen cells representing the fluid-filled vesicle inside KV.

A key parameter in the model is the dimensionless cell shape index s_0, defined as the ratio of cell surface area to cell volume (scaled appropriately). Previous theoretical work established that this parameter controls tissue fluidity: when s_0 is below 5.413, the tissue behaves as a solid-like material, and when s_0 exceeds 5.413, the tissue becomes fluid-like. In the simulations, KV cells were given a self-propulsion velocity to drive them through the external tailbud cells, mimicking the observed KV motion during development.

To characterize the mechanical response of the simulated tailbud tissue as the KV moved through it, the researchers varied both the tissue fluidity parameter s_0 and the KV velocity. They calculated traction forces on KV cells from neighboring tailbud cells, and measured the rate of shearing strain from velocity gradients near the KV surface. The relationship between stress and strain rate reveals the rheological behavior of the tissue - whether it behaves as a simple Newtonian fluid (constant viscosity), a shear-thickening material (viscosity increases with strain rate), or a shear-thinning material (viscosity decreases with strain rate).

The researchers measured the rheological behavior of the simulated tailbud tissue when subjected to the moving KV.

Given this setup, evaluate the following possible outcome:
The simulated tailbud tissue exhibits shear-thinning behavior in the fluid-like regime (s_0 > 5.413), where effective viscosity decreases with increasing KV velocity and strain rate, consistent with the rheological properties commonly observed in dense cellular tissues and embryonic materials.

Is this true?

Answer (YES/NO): YES